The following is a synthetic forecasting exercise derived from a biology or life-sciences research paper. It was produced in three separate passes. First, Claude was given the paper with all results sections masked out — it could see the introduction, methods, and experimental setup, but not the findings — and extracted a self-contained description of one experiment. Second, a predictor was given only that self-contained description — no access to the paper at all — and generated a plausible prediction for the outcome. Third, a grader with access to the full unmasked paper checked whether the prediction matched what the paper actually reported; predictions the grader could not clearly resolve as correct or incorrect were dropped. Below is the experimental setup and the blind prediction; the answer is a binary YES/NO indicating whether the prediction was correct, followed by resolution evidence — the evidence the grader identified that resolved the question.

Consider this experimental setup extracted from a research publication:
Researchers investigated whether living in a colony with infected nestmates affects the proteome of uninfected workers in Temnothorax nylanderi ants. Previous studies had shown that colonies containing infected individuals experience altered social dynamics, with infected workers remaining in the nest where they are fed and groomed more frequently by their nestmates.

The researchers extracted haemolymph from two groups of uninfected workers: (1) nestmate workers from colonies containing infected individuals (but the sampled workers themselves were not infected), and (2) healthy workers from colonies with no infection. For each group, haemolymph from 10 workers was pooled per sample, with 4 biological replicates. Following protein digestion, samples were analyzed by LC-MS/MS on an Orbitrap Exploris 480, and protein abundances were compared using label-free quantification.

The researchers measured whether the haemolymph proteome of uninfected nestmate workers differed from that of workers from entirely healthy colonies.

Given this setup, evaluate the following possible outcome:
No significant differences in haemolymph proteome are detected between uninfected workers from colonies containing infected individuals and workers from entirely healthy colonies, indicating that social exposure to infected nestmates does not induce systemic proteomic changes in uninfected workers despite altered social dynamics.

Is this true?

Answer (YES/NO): NO